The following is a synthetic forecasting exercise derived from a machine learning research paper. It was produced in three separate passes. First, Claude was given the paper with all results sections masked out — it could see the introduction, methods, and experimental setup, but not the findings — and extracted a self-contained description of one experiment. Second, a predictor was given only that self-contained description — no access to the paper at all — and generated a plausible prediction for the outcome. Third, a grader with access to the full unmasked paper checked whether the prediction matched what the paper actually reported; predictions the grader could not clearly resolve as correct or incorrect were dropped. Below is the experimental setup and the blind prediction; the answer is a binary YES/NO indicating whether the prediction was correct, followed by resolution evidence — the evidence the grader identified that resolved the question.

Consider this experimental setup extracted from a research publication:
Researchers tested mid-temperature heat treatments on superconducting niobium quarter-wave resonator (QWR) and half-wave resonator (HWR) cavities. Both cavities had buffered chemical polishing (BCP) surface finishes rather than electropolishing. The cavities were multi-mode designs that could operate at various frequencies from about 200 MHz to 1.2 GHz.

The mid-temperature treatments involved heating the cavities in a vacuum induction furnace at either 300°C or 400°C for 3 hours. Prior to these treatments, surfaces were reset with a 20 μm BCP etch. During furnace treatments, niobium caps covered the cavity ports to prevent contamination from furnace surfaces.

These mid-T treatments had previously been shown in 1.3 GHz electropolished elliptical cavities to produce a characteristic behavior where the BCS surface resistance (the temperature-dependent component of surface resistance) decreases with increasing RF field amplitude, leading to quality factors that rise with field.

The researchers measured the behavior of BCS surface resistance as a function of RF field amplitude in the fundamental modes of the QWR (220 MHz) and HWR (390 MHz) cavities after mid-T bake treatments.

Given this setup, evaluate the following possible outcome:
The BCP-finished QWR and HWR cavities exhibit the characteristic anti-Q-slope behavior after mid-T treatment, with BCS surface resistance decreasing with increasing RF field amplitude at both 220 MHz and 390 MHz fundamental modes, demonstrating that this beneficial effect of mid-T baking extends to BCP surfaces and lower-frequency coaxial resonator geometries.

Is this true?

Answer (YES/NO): NO